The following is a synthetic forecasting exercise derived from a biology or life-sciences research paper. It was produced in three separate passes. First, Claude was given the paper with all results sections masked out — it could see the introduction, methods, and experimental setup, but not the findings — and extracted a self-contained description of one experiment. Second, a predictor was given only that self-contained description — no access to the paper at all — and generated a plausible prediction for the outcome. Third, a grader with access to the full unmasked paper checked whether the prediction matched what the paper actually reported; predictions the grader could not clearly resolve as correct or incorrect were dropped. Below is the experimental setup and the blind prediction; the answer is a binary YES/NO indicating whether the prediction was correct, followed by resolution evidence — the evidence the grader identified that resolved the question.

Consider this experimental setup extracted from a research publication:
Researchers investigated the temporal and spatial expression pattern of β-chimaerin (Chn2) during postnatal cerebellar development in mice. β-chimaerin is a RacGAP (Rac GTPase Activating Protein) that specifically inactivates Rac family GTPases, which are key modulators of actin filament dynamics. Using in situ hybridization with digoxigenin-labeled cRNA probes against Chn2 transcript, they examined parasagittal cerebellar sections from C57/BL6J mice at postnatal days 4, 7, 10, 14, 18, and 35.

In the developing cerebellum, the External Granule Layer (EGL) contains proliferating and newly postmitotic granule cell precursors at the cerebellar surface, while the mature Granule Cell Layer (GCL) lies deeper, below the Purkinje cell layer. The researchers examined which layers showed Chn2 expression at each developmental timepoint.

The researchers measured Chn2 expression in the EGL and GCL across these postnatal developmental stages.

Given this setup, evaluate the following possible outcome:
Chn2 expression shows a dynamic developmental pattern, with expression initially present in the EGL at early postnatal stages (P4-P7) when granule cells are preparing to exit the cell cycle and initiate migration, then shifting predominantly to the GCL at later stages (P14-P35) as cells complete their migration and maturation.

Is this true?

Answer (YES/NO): NO